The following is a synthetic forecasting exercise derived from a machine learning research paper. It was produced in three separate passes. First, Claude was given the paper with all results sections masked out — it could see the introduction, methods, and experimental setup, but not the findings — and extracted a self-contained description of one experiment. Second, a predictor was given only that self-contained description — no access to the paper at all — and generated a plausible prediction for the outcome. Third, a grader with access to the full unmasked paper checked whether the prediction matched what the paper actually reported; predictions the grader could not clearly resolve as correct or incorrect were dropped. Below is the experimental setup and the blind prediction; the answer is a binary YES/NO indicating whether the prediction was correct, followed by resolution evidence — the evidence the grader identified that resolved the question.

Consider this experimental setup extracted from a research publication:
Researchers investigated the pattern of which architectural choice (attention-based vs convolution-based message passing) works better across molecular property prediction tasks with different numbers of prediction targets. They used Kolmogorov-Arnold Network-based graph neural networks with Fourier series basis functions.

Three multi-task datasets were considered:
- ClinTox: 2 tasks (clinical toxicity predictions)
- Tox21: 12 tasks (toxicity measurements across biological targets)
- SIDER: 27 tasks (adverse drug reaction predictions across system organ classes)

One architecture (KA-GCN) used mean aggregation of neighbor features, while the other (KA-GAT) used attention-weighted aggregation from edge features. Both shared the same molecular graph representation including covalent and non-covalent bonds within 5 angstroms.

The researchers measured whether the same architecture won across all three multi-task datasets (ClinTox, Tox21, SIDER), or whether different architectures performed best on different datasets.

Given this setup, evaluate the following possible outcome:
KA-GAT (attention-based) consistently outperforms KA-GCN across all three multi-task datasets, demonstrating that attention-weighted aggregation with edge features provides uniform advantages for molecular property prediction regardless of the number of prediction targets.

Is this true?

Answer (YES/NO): YES